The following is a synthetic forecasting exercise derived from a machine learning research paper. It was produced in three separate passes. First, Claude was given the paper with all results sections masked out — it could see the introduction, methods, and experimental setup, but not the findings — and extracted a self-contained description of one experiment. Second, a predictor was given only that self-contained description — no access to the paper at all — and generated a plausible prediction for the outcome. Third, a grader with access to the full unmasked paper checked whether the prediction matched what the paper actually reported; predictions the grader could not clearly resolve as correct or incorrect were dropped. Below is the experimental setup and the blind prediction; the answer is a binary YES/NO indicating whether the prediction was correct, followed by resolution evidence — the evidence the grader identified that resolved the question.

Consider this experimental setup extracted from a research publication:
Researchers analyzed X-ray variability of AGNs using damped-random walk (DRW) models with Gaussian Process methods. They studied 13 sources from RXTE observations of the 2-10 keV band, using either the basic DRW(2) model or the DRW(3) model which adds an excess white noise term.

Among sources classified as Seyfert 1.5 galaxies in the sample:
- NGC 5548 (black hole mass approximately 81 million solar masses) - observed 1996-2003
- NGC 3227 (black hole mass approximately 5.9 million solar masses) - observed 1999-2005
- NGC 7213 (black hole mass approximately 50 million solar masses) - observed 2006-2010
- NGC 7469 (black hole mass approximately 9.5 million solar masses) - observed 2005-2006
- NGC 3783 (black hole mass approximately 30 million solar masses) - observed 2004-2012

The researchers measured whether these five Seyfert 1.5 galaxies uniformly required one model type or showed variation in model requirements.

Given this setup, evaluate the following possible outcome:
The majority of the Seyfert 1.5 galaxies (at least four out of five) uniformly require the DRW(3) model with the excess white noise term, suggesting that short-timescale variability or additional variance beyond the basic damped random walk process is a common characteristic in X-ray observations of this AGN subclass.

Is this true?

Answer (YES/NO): NO